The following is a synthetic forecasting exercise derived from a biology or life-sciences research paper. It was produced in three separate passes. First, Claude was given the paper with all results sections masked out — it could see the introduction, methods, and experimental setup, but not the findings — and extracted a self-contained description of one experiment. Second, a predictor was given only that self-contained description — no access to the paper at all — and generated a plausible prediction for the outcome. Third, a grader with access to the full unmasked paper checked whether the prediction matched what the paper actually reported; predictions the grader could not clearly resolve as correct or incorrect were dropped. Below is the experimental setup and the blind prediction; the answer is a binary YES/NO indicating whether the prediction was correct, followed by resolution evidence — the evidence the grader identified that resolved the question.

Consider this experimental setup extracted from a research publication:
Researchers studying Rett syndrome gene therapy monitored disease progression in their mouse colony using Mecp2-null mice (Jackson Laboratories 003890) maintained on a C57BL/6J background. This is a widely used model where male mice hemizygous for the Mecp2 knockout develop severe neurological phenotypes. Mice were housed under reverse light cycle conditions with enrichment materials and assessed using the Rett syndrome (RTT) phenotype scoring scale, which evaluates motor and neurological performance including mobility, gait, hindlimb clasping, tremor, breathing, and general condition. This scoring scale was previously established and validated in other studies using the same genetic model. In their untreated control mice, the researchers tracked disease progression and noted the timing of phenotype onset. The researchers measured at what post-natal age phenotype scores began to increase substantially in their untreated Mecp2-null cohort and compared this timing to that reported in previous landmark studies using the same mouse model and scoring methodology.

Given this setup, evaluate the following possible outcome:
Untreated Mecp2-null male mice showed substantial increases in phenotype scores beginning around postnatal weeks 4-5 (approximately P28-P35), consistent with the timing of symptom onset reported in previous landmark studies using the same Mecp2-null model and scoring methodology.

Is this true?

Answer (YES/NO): NO